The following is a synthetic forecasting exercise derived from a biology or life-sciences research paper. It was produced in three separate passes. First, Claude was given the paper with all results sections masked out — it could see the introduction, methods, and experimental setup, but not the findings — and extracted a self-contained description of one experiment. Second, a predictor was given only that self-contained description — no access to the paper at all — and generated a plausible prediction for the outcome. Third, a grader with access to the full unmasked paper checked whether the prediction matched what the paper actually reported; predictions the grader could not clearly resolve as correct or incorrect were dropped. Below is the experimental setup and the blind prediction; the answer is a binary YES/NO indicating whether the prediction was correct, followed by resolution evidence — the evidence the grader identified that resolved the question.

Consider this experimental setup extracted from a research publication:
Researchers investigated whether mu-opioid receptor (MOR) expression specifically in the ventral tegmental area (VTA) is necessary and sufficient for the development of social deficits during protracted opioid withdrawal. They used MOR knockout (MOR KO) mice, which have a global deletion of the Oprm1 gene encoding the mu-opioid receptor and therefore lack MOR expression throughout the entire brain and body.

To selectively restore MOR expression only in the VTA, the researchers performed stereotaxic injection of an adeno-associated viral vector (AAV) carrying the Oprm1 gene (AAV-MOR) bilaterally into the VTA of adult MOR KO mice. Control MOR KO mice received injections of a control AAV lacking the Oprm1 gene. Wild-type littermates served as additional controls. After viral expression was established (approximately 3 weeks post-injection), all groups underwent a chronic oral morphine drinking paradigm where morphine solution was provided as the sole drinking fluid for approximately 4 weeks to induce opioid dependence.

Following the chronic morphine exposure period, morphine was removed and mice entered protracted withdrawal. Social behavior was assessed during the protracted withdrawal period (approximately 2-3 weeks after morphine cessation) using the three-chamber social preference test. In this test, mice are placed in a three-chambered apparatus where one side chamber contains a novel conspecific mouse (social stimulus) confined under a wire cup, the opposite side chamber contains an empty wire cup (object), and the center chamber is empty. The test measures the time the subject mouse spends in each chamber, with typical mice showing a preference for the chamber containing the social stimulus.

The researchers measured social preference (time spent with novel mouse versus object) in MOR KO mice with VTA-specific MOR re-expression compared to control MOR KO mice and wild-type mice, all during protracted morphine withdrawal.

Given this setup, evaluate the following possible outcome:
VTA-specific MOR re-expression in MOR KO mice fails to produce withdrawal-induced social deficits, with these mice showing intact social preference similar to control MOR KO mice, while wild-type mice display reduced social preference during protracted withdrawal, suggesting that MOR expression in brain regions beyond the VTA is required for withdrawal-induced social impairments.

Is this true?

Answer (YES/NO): NO